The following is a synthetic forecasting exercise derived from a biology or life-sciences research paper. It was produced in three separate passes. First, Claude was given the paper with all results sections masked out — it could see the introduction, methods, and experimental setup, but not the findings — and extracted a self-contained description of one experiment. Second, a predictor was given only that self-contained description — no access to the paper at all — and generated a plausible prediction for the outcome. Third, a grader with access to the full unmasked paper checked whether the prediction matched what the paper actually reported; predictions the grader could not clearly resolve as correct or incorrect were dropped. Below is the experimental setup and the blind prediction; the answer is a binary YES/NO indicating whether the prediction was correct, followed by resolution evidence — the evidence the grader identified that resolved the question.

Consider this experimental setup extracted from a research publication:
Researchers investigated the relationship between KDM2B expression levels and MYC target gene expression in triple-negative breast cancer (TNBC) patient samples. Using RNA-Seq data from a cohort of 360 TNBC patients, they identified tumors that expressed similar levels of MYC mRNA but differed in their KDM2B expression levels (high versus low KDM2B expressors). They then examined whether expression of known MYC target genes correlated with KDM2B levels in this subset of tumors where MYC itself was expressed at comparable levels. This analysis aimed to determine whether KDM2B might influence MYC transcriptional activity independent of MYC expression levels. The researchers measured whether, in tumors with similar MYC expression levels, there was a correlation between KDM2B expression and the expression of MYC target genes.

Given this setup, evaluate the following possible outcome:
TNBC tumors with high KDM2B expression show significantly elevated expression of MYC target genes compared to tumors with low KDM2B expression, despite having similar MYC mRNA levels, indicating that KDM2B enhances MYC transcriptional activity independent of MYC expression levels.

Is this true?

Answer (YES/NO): YES